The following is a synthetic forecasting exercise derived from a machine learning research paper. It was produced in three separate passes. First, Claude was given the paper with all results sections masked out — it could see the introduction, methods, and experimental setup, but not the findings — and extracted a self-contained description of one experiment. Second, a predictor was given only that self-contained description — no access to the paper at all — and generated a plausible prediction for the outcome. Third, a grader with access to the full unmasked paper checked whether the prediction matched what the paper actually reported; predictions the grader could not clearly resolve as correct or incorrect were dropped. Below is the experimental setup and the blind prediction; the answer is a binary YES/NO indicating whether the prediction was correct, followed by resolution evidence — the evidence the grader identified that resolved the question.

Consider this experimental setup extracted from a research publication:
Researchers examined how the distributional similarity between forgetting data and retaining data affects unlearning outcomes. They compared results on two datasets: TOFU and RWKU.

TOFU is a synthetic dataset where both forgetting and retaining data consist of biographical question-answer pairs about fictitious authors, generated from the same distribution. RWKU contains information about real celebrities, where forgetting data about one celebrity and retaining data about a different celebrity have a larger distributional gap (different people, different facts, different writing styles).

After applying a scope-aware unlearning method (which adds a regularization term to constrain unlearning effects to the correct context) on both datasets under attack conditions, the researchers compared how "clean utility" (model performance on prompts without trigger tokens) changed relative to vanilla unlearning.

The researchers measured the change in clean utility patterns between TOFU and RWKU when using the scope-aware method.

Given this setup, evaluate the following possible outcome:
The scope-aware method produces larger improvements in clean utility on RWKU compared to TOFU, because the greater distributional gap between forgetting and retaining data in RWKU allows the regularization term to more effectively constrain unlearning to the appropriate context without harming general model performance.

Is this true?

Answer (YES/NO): YES